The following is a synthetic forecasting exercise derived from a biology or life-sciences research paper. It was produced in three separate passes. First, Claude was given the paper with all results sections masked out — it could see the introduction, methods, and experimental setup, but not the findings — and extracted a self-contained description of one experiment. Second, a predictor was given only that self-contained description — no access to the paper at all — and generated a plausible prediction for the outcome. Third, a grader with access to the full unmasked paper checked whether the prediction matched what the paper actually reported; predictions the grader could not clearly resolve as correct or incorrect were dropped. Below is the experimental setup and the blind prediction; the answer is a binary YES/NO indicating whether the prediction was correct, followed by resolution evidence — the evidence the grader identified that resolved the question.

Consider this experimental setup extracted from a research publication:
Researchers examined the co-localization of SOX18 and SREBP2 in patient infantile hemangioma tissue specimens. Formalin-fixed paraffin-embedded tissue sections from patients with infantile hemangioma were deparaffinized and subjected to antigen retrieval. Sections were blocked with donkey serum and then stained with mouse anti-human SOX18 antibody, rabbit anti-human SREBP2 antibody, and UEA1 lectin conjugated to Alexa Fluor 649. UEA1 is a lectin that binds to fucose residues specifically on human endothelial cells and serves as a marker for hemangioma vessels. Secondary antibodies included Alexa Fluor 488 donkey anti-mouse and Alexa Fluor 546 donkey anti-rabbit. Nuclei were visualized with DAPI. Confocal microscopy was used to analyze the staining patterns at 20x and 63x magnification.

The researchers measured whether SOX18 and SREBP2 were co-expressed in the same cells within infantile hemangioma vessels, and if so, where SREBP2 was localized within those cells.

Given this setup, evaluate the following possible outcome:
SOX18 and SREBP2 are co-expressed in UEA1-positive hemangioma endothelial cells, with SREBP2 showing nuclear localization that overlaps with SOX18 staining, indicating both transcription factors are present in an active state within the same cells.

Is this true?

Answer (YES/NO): YES